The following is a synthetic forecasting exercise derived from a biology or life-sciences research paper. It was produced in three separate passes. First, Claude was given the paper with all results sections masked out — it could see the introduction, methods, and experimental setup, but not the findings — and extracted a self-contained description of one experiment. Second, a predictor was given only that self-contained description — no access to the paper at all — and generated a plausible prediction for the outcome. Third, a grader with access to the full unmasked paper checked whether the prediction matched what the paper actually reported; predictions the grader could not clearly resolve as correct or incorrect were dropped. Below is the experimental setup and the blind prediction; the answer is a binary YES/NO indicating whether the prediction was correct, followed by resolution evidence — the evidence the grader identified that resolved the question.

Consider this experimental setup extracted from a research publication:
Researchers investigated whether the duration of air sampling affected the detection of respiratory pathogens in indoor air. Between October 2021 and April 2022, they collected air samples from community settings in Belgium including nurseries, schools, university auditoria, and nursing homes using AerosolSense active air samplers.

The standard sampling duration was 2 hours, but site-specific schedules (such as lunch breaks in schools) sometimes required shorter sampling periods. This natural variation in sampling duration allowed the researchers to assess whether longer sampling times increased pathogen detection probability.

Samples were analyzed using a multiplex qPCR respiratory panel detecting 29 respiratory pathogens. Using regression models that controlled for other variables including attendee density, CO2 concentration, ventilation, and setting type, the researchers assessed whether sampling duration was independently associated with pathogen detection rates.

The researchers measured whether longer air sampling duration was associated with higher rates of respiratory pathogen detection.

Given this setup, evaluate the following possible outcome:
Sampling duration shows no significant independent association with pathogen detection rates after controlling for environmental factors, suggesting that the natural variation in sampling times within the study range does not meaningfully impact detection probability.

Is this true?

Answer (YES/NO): YES